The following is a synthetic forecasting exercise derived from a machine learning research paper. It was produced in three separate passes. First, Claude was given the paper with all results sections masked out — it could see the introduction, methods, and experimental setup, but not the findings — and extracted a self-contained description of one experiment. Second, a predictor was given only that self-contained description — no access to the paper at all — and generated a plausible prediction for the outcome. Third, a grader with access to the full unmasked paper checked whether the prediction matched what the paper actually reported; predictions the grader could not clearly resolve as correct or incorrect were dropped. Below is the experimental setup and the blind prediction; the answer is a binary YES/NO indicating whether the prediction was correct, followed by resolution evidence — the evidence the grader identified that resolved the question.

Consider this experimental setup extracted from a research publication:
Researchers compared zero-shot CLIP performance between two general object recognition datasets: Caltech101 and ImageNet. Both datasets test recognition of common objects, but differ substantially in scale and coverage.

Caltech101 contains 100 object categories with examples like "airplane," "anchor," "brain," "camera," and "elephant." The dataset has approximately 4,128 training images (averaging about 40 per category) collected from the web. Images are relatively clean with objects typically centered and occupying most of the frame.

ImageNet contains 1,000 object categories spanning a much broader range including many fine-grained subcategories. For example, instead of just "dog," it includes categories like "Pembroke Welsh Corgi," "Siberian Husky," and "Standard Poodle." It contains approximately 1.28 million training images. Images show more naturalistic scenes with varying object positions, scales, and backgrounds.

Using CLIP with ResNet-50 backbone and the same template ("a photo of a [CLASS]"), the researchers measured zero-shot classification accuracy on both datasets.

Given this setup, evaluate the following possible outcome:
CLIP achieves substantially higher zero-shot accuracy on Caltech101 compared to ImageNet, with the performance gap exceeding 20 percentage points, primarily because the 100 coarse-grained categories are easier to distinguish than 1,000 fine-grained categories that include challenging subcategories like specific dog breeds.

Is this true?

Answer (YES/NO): YES